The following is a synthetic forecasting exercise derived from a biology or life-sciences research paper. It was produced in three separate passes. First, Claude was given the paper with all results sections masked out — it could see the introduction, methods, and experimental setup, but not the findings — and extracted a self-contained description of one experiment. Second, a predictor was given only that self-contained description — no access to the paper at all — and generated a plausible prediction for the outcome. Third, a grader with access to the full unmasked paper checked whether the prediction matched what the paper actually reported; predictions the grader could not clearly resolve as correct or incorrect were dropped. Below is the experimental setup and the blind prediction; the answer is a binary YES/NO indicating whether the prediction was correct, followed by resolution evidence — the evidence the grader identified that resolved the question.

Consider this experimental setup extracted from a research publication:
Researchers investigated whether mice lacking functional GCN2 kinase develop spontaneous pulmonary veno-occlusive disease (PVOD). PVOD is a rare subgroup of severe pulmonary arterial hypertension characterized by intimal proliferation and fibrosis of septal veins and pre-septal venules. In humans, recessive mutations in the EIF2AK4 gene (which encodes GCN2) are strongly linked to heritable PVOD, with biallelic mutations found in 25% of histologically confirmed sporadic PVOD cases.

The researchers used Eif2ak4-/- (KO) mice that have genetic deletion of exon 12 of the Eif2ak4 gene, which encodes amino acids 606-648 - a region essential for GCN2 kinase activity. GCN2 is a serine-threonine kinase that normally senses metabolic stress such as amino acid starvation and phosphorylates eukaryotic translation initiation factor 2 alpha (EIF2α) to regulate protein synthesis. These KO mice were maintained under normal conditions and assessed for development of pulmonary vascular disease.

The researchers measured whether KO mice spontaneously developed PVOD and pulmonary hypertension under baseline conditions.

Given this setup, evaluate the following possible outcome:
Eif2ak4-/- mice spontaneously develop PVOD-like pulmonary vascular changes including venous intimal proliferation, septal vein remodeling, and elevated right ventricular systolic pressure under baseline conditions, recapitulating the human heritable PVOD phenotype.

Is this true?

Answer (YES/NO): NO